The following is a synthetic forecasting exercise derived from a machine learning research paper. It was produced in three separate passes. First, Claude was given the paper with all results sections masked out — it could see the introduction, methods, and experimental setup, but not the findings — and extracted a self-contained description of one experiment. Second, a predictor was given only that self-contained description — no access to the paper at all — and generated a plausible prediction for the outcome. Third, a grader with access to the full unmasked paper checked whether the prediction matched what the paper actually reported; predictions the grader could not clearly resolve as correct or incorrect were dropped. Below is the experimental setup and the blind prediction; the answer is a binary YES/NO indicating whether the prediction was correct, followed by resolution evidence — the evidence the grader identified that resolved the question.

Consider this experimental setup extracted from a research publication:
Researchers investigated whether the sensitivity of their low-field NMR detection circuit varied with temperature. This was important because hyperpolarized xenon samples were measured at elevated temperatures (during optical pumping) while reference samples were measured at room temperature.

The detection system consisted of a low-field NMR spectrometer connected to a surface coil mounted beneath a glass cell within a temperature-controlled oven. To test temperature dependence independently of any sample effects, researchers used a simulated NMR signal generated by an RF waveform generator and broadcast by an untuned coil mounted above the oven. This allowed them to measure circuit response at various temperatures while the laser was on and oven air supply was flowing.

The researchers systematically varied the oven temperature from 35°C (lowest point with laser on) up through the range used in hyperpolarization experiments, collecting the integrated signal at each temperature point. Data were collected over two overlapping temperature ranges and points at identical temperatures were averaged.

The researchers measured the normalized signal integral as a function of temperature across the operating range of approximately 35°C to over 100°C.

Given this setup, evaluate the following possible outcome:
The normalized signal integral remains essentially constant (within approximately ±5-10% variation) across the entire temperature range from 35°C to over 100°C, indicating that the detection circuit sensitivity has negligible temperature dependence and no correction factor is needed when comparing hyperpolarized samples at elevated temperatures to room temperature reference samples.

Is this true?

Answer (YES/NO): NO